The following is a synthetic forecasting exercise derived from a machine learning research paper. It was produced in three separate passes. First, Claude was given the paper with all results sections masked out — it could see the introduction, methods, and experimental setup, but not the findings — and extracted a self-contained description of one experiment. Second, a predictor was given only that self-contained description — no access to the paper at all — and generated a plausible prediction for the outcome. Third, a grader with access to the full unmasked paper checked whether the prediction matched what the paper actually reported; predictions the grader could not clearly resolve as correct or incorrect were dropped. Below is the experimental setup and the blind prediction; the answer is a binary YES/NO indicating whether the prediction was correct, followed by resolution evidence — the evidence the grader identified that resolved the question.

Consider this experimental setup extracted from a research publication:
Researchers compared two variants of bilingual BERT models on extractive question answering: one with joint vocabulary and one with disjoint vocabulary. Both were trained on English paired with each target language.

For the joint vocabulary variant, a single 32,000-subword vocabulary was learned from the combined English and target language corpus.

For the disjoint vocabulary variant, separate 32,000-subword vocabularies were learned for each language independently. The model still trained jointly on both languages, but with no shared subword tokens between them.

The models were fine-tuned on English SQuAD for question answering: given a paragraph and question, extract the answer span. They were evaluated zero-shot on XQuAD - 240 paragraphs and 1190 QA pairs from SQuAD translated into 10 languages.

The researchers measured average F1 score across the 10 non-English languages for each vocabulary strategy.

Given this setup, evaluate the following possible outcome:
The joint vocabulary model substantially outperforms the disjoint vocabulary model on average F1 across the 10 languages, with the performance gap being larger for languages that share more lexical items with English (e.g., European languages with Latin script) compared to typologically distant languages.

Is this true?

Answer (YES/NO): NO